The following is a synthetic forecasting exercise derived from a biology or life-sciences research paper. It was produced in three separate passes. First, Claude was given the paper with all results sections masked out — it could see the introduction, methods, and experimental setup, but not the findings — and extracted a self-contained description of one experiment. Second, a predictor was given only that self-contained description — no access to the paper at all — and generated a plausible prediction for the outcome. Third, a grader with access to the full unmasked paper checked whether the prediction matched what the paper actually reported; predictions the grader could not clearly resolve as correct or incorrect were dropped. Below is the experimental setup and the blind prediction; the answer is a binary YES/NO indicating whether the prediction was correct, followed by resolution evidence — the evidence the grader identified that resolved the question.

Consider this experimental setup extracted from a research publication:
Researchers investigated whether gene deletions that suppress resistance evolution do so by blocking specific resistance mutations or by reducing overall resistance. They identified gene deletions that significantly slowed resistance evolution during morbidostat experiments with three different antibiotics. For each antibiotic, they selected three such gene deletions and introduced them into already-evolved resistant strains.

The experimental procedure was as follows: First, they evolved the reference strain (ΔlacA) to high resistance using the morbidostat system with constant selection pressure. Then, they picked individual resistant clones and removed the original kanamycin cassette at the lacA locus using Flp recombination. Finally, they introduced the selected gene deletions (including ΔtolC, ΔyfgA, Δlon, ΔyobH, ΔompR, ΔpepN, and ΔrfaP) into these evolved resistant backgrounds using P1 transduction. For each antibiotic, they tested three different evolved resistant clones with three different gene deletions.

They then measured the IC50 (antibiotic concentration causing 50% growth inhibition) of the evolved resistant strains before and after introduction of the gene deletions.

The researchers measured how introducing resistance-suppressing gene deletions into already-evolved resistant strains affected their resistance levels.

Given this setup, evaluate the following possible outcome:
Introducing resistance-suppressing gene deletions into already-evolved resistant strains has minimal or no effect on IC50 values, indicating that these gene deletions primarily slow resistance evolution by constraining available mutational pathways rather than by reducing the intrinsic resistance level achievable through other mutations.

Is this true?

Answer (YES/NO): YES